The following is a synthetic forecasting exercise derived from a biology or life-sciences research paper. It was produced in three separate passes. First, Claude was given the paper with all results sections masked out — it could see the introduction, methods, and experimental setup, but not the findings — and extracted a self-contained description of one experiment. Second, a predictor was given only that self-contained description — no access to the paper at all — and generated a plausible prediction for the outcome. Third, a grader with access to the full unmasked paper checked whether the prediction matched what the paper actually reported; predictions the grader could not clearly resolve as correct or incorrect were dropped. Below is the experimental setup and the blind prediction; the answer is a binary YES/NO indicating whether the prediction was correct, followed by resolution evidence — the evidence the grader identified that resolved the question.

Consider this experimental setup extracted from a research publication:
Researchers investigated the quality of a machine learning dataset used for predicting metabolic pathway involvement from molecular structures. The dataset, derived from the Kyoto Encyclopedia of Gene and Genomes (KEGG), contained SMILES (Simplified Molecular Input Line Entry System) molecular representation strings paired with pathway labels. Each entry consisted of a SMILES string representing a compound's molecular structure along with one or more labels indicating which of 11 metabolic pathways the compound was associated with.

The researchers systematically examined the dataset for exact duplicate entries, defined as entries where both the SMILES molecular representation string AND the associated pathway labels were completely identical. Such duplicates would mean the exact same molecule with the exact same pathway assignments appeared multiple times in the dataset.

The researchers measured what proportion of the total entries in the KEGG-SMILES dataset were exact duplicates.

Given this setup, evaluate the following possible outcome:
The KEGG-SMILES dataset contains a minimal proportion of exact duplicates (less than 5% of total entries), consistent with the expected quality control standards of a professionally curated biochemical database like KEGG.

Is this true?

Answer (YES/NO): NO